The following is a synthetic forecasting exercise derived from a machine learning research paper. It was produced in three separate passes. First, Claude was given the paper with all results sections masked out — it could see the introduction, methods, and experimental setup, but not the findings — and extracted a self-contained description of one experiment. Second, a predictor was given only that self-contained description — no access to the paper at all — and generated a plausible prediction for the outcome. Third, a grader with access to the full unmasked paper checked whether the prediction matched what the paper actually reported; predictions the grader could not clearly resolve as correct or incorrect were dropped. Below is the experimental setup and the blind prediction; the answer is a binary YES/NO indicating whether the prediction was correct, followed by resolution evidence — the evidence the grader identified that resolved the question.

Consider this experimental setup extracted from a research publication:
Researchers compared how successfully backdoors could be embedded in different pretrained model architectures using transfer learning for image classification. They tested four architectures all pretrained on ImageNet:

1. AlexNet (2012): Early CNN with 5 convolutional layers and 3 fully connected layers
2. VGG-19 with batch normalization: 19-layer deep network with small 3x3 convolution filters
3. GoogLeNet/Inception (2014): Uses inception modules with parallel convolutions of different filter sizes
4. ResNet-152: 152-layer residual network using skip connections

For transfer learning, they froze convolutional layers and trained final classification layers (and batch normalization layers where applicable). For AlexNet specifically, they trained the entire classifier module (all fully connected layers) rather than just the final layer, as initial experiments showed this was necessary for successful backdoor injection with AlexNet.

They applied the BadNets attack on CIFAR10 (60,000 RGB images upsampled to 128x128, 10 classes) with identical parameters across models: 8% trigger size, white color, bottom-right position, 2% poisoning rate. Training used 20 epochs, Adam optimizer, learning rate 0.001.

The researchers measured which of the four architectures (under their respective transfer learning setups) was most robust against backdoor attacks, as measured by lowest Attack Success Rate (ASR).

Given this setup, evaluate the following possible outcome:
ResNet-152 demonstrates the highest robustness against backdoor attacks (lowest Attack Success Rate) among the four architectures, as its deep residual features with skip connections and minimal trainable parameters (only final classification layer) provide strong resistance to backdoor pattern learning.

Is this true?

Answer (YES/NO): NO